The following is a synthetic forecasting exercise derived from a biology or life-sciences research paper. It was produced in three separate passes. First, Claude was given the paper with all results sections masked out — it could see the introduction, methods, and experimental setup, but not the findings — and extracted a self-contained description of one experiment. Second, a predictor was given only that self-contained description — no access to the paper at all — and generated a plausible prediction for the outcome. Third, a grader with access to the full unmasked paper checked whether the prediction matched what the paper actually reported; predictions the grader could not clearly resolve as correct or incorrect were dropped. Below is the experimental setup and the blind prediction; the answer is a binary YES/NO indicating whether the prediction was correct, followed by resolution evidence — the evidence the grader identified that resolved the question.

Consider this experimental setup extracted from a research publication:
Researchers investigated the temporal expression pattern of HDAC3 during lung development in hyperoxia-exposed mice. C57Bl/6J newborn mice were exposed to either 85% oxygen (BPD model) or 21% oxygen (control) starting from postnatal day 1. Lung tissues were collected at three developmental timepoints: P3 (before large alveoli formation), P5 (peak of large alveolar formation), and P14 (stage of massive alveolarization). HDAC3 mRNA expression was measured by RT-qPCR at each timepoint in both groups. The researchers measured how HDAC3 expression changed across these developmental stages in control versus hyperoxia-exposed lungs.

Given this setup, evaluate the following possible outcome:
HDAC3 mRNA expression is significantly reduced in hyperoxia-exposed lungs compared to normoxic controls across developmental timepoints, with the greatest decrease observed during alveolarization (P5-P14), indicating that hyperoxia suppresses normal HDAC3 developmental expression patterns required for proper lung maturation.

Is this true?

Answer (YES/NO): NO